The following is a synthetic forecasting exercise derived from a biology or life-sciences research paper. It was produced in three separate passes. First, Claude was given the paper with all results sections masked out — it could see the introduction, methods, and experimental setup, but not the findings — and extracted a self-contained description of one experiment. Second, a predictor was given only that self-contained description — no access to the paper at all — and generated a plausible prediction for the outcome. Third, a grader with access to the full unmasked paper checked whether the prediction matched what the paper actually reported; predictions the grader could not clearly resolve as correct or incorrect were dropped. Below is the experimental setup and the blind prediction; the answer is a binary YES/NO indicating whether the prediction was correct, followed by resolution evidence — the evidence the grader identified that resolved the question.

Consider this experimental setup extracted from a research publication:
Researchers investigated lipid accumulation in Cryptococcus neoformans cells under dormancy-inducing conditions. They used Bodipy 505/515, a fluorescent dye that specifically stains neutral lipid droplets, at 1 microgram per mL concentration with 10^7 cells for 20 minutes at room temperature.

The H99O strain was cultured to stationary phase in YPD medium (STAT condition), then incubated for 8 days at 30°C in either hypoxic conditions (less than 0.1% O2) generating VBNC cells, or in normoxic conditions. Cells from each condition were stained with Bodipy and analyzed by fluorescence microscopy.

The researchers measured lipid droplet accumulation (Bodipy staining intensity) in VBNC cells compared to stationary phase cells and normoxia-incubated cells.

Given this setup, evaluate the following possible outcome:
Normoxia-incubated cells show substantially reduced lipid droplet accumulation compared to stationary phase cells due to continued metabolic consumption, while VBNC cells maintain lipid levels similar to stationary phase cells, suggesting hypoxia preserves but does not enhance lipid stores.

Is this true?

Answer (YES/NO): NO